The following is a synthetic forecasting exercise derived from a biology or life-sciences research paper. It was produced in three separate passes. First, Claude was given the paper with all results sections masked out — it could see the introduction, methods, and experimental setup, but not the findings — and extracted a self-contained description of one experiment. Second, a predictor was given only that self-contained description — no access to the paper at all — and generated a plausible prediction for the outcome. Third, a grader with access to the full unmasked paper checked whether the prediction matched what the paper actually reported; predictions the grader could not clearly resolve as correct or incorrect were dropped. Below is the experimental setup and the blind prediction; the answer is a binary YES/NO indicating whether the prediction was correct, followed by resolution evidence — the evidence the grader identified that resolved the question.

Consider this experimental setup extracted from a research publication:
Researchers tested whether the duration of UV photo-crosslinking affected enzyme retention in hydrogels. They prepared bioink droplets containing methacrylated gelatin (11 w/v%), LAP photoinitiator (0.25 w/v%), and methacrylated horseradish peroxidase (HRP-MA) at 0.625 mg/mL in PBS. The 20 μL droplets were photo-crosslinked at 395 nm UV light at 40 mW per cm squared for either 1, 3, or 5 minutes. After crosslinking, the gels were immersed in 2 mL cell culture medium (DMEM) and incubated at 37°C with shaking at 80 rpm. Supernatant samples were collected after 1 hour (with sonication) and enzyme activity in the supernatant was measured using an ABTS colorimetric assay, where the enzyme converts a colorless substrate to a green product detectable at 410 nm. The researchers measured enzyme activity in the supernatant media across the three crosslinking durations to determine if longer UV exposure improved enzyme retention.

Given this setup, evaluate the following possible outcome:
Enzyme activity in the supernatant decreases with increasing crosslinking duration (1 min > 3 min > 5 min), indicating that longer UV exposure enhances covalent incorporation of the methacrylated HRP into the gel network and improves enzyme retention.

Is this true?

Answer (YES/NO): NO